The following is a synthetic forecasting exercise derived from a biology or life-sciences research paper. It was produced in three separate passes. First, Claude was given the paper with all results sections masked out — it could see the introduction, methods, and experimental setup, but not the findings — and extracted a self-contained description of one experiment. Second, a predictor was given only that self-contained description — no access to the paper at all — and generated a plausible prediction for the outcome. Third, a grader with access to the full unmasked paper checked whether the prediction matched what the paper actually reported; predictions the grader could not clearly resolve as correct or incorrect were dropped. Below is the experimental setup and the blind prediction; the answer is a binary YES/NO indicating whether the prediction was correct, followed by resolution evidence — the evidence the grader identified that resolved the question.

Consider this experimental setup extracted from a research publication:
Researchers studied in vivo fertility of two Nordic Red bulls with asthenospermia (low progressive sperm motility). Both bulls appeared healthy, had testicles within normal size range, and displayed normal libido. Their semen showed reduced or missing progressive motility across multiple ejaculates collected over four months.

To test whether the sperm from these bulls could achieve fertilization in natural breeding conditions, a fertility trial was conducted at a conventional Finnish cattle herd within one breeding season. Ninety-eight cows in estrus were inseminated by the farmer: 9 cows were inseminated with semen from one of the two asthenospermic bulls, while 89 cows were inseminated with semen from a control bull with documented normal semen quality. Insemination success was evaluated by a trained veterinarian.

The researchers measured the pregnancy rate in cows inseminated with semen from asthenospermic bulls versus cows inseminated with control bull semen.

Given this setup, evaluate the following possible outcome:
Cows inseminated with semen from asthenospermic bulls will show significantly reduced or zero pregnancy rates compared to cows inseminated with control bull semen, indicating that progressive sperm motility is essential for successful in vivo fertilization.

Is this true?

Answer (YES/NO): YES